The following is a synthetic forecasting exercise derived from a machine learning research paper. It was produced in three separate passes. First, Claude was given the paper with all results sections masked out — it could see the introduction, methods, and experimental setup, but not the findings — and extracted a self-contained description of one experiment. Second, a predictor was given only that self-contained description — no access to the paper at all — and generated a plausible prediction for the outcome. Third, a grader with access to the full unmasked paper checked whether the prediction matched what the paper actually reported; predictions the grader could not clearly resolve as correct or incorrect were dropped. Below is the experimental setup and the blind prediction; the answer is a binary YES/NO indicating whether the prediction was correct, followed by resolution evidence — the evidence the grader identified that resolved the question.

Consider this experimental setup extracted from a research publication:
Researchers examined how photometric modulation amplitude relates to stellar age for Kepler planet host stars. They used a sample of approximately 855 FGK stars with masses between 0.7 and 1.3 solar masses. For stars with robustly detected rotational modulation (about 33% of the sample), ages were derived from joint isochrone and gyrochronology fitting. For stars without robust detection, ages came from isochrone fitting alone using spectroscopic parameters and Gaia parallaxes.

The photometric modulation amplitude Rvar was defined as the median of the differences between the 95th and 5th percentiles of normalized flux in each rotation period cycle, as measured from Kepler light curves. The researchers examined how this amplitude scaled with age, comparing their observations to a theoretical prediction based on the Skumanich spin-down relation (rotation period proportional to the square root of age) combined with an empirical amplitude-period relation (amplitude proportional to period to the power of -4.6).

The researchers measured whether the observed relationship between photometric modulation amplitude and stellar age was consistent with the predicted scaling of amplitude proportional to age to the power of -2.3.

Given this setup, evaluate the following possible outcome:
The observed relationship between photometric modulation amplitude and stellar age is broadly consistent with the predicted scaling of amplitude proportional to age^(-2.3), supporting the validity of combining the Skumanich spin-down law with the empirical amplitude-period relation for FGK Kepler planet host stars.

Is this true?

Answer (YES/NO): YES